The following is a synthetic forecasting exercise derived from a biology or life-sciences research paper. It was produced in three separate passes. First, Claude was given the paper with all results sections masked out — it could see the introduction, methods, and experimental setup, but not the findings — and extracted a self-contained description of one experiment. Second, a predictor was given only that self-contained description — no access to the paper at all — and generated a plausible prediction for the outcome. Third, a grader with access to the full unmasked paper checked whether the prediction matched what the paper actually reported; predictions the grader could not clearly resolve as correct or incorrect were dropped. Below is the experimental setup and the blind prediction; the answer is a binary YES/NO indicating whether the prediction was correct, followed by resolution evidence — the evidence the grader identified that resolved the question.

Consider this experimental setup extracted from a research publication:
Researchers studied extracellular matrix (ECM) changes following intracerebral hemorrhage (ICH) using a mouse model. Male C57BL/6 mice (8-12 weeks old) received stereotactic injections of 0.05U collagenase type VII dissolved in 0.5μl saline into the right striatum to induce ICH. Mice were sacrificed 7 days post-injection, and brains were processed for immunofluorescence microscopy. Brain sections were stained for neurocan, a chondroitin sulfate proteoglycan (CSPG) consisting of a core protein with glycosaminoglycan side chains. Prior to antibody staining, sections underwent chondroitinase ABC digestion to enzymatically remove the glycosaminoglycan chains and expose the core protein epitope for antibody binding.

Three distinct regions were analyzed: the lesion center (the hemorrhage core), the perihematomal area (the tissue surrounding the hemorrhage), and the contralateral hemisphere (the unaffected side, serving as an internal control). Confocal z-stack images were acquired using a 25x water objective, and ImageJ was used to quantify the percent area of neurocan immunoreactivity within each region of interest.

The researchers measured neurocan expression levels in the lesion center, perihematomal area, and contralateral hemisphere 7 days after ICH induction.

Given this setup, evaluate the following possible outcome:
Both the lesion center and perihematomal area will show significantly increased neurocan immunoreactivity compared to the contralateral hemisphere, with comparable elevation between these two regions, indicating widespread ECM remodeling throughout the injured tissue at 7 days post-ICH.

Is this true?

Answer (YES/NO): YES